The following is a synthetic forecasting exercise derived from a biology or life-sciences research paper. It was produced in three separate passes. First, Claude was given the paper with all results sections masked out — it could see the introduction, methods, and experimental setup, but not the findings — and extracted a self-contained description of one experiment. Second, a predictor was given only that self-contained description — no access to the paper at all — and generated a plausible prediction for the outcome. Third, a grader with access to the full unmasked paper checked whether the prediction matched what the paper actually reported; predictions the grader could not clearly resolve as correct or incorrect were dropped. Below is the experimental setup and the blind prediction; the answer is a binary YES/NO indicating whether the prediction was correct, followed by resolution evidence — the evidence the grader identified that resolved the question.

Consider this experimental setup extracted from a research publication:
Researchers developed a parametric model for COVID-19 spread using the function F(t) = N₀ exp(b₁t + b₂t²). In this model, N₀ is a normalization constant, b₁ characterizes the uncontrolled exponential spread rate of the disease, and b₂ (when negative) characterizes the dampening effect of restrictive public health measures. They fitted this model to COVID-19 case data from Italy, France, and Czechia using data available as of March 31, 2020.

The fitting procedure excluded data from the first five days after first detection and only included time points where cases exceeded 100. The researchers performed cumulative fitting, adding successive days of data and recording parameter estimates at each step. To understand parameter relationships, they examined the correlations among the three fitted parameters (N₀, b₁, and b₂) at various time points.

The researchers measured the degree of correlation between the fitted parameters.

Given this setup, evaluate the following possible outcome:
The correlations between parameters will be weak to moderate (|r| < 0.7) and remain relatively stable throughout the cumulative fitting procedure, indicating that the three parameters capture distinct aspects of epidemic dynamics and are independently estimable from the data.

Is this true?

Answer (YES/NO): NO